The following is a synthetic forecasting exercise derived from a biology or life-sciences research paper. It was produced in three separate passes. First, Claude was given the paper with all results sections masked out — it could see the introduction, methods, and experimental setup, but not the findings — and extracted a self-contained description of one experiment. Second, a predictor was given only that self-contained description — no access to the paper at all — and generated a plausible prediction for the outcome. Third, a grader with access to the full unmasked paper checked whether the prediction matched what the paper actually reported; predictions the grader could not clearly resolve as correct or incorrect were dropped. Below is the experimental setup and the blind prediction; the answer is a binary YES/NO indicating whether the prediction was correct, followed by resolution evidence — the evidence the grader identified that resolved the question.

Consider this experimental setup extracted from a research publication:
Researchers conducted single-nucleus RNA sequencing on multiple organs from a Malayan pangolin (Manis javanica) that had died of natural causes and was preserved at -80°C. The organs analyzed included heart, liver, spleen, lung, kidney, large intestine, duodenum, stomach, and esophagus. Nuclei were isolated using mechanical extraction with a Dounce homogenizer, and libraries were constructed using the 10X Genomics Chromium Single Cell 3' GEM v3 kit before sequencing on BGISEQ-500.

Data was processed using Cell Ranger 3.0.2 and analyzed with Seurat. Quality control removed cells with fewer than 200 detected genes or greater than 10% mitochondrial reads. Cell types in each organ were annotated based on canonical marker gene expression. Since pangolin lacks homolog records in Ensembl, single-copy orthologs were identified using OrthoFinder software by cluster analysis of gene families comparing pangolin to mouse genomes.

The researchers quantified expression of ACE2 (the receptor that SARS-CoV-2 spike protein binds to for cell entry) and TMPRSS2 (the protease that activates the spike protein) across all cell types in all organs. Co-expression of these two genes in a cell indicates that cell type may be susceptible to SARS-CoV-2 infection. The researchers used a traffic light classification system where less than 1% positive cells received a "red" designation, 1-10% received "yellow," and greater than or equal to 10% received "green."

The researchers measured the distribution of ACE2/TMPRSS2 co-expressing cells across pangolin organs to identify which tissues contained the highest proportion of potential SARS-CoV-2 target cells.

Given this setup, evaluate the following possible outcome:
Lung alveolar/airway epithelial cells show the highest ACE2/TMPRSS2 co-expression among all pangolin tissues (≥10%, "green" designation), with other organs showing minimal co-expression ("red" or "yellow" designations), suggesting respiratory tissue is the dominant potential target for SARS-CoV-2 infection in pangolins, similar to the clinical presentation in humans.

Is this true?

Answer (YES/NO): NO